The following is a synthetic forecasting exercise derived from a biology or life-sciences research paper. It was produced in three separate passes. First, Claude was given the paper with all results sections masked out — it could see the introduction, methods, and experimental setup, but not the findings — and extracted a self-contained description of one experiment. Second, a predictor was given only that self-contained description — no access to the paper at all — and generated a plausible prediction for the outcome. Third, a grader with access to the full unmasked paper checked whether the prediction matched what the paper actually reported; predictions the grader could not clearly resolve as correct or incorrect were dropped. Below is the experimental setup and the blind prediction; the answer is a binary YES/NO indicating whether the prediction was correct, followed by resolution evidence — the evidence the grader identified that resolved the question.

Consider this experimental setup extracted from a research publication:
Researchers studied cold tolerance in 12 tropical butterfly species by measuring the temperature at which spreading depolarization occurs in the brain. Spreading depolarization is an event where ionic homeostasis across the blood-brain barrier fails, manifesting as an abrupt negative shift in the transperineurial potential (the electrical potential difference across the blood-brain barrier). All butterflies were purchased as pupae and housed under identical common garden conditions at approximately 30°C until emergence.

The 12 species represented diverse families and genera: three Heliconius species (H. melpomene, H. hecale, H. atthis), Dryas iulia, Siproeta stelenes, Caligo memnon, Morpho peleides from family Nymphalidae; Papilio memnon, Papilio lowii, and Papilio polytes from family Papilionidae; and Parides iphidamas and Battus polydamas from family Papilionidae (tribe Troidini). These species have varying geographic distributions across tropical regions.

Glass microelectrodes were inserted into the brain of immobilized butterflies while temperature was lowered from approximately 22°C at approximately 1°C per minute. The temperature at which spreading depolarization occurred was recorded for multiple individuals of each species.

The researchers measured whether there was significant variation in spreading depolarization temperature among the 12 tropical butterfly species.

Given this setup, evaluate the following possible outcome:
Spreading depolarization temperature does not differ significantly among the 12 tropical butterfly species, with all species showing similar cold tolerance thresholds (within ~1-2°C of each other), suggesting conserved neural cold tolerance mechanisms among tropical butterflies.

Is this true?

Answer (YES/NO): NO